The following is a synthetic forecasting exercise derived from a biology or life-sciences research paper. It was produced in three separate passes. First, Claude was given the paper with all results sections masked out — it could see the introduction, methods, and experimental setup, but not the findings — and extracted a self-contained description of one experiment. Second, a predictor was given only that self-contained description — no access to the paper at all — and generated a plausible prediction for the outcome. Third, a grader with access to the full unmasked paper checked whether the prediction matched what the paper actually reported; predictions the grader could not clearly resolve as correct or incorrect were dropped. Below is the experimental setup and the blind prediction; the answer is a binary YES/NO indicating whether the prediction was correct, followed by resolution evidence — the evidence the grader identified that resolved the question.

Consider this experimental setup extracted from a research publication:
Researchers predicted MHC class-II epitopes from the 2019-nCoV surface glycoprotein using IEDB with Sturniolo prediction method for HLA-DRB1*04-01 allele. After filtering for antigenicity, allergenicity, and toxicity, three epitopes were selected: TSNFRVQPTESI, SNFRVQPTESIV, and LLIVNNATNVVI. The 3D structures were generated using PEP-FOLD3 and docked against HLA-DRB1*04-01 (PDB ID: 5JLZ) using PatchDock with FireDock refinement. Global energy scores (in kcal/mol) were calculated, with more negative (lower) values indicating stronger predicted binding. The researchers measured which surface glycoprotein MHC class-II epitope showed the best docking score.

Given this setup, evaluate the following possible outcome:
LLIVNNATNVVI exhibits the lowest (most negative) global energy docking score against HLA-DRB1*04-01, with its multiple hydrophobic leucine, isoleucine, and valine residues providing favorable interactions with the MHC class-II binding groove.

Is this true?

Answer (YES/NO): NO